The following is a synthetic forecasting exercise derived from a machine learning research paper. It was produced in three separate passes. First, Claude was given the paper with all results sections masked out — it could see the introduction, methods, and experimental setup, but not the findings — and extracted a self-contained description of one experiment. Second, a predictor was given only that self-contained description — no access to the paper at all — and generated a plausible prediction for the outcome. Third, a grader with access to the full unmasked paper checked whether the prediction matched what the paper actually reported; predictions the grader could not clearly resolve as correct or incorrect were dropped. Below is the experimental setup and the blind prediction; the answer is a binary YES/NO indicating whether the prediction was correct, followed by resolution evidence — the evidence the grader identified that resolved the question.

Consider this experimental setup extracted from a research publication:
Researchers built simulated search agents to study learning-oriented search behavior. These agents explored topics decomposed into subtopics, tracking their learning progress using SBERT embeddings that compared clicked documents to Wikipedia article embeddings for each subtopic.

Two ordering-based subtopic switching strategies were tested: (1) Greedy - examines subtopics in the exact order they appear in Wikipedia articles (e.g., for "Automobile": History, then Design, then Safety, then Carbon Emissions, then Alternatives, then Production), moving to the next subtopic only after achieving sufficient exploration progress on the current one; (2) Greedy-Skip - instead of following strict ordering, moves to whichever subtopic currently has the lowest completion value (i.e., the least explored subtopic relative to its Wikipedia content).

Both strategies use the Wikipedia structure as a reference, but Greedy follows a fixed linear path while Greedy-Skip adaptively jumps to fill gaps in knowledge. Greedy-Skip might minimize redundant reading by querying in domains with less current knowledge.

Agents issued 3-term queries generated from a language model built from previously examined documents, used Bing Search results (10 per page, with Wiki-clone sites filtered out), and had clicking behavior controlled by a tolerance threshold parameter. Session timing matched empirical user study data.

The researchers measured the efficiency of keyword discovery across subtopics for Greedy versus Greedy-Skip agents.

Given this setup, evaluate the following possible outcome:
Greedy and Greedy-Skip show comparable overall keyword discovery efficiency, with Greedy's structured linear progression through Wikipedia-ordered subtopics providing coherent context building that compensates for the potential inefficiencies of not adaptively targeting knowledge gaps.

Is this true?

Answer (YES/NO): YES